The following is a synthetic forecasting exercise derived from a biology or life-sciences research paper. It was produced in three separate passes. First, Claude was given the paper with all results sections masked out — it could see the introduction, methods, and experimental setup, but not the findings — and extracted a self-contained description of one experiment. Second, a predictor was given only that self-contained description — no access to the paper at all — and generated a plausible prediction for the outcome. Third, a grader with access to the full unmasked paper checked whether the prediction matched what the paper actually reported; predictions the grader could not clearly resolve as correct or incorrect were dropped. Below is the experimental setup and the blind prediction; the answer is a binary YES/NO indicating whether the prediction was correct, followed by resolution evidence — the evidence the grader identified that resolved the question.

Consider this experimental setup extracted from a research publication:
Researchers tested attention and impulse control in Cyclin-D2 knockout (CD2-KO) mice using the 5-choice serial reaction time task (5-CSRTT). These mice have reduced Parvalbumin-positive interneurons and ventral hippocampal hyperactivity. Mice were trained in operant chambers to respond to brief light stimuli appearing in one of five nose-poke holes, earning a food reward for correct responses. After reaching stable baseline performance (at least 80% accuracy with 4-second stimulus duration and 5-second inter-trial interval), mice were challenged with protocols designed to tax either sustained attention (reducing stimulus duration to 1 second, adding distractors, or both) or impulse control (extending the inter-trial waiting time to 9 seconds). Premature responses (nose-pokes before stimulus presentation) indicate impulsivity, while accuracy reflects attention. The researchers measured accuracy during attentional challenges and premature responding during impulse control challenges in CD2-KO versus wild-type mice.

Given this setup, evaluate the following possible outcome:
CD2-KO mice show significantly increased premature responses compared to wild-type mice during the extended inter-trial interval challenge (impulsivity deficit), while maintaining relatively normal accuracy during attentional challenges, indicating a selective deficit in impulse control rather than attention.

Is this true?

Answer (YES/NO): NO